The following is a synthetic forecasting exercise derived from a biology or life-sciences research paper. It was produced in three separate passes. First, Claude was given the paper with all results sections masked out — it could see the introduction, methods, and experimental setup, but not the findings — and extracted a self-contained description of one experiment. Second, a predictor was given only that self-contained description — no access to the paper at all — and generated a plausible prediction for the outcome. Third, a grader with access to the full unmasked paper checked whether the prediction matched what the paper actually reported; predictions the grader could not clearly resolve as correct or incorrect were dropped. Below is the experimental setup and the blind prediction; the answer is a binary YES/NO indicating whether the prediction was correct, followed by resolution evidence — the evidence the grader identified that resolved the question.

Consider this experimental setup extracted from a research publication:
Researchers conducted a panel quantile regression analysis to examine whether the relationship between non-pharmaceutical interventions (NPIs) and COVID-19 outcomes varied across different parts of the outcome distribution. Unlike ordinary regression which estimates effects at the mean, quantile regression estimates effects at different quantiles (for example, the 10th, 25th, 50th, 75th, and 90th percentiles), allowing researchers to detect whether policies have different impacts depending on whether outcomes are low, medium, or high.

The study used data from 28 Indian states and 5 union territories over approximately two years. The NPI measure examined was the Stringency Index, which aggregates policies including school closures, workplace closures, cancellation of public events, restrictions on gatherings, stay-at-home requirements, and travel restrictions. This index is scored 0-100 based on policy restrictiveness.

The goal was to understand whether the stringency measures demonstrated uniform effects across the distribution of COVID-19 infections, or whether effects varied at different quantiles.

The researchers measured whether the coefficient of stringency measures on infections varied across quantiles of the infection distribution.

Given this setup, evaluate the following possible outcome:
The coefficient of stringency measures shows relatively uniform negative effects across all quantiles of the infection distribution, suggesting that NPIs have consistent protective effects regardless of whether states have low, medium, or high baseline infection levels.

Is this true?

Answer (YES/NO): NO